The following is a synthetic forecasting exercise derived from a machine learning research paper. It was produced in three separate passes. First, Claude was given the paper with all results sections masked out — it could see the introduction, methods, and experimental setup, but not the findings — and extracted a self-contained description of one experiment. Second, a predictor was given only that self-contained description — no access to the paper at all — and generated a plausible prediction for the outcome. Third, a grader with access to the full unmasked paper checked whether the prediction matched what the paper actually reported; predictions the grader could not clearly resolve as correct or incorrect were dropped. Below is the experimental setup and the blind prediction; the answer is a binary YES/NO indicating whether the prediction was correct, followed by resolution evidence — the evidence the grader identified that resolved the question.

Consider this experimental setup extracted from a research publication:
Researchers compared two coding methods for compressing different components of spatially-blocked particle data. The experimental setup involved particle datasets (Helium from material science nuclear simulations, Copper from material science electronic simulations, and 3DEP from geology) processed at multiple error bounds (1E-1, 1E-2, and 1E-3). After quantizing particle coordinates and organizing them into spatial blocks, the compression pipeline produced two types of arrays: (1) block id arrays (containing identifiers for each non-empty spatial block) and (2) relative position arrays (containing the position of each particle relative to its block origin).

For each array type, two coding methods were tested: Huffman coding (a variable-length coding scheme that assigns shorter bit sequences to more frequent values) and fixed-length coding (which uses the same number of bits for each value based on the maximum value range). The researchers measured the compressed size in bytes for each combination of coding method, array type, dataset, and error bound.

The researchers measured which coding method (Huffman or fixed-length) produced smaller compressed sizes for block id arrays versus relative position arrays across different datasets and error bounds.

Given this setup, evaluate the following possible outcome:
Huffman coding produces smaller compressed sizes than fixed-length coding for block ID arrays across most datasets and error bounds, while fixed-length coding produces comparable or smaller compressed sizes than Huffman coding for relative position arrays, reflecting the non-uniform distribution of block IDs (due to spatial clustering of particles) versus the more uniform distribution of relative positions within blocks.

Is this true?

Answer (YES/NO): NO